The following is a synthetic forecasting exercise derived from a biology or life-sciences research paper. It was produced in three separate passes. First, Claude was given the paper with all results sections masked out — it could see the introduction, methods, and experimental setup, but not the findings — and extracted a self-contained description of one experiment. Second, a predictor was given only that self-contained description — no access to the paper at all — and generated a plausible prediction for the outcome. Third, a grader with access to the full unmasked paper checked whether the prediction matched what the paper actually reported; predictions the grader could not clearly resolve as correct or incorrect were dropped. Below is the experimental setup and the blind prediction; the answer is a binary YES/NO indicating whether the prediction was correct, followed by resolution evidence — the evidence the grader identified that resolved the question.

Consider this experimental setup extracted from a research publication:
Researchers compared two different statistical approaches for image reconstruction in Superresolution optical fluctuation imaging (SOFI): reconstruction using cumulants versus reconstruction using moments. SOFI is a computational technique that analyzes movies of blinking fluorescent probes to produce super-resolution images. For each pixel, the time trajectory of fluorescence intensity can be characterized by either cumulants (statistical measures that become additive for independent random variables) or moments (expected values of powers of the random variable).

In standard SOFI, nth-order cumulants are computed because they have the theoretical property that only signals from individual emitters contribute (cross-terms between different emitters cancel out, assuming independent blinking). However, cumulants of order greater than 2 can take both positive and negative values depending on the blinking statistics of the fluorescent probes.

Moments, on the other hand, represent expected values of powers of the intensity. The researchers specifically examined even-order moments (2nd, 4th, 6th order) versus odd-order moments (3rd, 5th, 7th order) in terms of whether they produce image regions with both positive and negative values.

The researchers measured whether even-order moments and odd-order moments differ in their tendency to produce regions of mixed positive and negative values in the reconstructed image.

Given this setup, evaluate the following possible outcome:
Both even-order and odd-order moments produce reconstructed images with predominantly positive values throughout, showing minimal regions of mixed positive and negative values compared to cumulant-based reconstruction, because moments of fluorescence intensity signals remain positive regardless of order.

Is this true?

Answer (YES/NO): NO